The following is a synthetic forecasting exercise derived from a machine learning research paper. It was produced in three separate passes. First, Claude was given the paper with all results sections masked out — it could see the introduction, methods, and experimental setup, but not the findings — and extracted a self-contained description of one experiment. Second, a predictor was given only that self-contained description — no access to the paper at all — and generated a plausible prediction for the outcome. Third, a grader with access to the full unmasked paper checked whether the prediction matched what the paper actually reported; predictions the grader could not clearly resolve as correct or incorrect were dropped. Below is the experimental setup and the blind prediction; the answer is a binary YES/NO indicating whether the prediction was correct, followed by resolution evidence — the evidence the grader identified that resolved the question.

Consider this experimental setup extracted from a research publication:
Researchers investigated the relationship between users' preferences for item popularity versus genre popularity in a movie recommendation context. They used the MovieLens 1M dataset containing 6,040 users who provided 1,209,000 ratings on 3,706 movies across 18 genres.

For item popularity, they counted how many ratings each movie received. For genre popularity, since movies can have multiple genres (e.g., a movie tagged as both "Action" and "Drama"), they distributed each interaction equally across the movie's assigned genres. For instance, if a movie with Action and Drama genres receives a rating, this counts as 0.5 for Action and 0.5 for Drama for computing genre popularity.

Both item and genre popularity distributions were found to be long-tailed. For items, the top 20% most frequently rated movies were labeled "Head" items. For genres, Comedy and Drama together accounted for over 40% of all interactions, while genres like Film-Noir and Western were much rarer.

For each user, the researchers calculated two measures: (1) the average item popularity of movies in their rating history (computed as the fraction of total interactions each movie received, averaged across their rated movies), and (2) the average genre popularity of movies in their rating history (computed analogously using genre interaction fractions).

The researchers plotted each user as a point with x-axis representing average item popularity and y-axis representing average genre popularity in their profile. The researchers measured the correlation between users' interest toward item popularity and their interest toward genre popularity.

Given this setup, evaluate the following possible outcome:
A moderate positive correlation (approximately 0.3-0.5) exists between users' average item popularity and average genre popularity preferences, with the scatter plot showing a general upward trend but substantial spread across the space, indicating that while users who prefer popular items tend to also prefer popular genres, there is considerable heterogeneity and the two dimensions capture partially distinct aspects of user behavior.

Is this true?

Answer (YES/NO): NO